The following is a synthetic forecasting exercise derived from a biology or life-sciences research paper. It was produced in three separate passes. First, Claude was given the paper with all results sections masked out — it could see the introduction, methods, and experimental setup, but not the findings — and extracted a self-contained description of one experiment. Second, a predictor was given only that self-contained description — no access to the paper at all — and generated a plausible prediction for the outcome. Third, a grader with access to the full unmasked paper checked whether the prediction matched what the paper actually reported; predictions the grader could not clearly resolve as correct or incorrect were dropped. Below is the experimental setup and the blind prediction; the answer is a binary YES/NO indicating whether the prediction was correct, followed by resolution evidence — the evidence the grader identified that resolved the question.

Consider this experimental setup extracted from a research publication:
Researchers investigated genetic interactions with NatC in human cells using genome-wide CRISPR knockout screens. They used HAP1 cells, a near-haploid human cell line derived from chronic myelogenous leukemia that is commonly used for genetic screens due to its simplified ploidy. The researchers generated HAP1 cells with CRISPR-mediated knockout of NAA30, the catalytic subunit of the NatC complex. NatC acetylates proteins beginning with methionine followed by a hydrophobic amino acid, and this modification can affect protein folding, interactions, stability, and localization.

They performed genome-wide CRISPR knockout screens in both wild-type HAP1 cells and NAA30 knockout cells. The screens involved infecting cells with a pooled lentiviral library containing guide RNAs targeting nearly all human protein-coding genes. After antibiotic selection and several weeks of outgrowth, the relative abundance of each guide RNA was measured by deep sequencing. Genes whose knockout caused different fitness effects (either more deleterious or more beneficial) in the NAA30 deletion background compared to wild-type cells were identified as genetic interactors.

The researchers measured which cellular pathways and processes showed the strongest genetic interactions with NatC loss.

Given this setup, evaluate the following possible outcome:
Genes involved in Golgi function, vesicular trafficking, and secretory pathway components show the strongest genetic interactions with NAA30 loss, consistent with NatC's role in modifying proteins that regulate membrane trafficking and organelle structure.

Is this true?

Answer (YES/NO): YES